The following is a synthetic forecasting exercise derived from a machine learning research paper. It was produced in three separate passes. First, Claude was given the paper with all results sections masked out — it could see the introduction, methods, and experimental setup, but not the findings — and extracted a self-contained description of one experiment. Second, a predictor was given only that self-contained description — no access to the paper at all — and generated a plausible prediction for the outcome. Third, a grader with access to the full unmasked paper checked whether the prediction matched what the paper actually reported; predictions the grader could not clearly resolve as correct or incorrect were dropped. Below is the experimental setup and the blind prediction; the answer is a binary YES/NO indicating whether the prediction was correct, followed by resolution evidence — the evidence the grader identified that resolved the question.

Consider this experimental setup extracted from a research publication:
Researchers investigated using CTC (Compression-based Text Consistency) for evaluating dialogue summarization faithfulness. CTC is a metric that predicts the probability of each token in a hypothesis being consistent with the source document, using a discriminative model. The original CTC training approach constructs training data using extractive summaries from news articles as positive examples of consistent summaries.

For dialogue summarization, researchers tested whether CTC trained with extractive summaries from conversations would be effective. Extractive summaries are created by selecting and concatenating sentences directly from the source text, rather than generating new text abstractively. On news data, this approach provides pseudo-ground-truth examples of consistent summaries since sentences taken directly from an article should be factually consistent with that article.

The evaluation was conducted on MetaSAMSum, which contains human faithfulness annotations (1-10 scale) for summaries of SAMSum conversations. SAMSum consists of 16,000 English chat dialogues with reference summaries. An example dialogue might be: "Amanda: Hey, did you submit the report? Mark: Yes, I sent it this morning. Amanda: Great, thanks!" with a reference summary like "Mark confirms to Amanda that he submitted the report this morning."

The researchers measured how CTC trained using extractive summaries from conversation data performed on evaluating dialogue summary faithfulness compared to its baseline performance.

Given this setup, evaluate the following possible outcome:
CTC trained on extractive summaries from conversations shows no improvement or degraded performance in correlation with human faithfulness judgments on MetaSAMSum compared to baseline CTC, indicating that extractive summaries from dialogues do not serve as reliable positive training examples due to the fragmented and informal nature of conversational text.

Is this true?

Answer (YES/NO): YES